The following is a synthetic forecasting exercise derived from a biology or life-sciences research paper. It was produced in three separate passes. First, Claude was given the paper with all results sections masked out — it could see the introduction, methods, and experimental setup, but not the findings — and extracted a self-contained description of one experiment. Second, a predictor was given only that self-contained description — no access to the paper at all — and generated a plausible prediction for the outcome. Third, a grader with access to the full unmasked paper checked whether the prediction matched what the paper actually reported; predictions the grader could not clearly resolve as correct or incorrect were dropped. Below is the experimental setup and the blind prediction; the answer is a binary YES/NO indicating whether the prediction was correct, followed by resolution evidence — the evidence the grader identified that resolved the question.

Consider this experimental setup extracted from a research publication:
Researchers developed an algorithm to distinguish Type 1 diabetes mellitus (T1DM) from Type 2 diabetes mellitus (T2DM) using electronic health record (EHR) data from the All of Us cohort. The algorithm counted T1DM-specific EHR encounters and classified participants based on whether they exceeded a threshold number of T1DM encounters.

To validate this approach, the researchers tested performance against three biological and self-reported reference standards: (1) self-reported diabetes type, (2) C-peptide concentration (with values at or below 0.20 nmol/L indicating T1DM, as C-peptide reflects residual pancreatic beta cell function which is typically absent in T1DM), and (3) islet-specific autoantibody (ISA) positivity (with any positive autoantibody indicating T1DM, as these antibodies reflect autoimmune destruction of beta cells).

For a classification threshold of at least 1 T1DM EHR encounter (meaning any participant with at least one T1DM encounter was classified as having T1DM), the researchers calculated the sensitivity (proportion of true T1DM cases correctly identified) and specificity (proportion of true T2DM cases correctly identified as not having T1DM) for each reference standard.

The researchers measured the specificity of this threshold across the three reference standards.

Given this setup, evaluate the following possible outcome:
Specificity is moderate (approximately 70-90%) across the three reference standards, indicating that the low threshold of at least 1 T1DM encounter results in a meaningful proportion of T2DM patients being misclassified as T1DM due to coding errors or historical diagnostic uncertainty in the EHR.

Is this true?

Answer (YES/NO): NO